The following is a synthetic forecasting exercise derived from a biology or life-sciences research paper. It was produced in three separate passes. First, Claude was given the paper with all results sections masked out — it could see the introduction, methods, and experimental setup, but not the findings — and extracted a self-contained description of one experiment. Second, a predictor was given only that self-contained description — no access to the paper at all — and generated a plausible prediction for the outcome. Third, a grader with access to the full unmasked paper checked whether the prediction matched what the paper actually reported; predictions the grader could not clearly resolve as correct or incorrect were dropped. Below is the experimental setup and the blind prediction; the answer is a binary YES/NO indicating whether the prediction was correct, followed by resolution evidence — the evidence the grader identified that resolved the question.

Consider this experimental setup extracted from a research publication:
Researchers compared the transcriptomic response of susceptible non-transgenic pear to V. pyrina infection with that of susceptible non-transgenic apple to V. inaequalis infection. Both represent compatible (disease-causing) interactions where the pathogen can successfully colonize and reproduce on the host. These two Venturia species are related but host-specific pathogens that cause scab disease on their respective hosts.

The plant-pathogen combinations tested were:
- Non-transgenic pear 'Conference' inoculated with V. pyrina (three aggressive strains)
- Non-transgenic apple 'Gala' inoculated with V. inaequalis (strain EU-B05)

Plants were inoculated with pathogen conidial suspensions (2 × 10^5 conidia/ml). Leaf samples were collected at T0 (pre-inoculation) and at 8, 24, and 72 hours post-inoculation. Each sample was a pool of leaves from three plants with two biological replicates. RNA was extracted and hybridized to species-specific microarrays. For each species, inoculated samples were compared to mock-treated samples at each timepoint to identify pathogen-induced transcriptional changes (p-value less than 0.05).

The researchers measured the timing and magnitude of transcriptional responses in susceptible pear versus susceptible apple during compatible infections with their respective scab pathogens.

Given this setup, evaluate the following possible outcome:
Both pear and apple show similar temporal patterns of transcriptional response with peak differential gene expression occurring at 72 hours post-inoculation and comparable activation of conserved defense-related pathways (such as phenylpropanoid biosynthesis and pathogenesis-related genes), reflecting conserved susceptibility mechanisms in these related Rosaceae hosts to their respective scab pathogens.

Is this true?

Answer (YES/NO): NO